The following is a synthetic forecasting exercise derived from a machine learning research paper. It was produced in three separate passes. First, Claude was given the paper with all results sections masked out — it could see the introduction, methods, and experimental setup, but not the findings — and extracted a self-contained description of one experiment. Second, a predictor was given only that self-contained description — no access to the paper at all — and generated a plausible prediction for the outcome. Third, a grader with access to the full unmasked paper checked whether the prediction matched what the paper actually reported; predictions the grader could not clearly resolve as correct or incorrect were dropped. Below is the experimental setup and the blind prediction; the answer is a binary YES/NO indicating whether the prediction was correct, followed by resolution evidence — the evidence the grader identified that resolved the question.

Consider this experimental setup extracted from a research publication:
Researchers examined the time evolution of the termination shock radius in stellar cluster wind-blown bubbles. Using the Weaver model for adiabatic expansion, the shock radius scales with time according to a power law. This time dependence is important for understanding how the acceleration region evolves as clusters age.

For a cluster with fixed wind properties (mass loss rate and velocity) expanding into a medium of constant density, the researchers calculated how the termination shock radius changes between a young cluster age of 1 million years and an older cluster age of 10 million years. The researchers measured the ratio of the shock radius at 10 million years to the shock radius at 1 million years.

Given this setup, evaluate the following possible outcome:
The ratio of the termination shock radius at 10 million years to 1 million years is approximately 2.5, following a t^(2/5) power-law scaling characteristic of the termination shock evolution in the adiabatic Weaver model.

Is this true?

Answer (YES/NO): YES